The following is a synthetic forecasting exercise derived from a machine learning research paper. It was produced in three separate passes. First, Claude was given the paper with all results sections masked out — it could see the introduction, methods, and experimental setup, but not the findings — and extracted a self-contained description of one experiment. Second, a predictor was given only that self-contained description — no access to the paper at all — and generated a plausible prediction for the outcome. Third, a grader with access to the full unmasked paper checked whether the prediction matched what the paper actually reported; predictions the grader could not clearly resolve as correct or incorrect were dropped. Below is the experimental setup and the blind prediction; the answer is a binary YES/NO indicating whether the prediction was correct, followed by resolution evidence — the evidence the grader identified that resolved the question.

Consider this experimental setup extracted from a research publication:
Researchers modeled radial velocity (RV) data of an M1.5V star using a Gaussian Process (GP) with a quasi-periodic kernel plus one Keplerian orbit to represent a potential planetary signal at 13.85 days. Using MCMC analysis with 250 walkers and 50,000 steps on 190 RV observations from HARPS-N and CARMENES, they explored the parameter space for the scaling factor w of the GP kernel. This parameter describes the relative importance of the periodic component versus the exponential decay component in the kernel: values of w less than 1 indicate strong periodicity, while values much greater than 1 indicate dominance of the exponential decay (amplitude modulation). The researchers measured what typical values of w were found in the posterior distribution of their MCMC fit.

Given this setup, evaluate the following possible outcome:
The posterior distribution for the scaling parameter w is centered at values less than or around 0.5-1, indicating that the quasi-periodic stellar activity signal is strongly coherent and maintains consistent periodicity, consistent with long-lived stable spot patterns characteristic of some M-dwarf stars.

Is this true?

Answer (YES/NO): NO